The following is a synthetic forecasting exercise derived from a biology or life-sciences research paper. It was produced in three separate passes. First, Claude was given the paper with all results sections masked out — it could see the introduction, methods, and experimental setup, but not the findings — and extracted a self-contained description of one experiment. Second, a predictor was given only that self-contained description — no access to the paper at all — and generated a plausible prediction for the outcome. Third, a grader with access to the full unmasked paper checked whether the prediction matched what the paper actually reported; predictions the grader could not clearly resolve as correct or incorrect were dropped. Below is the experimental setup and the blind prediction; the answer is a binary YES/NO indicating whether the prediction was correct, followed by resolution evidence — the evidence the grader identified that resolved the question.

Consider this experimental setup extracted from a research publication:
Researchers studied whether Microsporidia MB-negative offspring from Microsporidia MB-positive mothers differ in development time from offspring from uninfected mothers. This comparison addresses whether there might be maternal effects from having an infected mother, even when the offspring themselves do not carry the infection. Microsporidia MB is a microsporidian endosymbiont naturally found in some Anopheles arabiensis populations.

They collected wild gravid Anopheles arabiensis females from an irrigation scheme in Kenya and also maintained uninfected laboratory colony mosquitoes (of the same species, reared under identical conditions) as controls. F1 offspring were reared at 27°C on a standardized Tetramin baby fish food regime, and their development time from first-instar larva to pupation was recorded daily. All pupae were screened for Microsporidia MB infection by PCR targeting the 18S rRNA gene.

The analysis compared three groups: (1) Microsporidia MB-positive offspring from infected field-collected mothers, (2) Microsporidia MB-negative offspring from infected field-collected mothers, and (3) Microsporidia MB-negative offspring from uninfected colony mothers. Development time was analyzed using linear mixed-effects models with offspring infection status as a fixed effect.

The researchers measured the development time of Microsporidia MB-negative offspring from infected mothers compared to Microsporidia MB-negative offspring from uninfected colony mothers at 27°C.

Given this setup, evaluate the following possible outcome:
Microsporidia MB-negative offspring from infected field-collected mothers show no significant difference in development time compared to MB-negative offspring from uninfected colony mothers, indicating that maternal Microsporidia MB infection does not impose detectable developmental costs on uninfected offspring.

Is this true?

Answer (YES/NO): NO